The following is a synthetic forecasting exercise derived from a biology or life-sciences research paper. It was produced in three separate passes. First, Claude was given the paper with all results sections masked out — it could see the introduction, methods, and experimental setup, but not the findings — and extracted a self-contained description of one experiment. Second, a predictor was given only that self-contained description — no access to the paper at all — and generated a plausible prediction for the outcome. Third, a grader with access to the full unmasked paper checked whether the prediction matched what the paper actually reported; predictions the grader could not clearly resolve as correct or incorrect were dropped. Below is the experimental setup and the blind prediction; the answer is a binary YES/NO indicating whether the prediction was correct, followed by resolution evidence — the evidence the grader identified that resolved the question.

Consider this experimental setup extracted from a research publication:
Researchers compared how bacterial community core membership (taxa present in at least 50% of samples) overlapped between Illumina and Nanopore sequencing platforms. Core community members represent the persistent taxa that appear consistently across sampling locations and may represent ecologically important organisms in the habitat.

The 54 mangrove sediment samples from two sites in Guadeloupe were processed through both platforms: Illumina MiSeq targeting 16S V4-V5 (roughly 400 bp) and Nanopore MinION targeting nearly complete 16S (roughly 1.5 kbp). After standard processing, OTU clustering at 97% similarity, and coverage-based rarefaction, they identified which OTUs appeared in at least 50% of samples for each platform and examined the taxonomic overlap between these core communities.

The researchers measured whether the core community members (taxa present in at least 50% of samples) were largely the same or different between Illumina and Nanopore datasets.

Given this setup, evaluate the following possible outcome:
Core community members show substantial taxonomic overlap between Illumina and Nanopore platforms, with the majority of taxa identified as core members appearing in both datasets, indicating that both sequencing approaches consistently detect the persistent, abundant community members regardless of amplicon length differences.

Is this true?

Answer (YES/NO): YES